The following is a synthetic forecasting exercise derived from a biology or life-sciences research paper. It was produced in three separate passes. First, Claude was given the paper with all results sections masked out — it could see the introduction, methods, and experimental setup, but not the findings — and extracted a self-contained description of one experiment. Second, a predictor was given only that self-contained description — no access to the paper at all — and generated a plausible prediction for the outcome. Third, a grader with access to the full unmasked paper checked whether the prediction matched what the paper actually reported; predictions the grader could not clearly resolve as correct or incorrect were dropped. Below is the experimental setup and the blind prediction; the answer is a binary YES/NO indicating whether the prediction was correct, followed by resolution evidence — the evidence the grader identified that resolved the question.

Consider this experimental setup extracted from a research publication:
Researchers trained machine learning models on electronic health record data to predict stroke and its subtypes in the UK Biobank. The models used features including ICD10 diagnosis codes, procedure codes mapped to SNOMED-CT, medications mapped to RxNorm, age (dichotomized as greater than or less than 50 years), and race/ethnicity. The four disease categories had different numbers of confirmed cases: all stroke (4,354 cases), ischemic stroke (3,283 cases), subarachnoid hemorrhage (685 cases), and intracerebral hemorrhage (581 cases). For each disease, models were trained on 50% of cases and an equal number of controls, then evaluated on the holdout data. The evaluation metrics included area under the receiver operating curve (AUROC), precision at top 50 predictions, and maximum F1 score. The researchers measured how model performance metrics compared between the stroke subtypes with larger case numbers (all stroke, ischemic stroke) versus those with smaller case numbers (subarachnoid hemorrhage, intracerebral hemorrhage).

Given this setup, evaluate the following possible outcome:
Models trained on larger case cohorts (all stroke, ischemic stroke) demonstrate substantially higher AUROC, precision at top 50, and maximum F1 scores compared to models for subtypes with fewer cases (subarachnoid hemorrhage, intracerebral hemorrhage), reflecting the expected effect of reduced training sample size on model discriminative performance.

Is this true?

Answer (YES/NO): NO